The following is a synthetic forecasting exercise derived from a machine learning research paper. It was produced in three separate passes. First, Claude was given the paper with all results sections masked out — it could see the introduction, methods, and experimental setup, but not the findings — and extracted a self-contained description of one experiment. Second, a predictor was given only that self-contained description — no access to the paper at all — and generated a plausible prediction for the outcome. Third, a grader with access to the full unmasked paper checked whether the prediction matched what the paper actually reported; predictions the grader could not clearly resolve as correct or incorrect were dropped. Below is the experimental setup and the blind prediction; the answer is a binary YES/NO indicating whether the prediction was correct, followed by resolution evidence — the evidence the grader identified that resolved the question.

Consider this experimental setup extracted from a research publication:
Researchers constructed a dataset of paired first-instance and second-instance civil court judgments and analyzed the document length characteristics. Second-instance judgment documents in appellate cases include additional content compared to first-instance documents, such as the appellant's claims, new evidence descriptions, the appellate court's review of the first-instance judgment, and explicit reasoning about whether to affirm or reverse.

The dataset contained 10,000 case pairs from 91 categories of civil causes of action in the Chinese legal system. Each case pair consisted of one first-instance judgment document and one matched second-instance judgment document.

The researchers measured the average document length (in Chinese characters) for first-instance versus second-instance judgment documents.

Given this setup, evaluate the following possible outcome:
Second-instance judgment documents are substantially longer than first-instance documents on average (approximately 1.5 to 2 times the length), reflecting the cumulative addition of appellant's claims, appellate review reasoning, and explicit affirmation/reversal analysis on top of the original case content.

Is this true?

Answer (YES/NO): NO